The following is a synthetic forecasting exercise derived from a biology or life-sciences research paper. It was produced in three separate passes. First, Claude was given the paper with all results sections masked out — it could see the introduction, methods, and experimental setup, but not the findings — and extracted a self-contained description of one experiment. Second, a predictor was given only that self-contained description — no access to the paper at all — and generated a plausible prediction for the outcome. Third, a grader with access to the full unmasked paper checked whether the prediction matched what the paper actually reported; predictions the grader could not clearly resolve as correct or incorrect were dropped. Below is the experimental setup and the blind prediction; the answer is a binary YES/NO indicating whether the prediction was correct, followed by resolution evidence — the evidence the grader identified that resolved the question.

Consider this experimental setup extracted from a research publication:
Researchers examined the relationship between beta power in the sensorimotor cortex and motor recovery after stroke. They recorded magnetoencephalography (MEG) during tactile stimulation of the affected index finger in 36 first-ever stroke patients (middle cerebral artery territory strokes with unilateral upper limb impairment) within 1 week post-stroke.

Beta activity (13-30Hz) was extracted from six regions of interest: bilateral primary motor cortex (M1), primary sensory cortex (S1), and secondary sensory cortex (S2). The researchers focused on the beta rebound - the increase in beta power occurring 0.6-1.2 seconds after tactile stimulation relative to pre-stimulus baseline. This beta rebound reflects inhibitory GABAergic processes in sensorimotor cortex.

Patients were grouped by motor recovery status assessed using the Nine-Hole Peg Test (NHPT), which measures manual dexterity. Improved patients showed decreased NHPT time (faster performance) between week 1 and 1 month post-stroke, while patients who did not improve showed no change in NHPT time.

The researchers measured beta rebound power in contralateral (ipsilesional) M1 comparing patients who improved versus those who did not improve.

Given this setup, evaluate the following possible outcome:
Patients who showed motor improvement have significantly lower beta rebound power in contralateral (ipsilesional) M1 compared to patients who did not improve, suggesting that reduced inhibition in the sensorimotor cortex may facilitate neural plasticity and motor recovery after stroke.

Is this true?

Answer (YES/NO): NO